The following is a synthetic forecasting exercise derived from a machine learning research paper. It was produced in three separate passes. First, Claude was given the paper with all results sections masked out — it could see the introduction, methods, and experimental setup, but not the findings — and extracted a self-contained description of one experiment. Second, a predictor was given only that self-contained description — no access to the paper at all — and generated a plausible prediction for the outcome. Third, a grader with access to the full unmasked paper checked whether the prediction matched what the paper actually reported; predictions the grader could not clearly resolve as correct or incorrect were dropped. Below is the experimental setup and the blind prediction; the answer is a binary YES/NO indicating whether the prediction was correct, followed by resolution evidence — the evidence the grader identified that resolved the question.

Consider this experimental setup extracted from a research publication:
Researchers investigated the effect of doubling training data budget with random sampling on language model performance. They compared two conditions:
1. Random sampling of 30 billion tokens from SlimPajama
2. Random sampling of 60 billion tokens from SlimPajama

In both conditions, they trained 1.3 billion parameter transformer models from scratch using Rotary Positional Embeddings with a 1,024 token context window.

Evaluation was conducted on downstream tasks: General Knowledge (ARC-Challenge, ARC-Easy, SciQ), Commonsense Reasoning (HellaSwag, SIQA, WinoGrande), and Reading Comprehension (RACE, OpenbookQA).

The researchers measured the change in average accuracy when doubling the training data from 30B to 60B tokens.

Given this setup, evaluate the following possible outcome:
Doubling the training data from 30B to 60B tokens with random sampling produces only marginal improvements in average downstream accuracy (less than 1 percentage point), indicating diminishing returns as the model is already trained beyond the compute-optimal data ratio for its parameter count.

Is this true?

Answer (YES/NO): NO